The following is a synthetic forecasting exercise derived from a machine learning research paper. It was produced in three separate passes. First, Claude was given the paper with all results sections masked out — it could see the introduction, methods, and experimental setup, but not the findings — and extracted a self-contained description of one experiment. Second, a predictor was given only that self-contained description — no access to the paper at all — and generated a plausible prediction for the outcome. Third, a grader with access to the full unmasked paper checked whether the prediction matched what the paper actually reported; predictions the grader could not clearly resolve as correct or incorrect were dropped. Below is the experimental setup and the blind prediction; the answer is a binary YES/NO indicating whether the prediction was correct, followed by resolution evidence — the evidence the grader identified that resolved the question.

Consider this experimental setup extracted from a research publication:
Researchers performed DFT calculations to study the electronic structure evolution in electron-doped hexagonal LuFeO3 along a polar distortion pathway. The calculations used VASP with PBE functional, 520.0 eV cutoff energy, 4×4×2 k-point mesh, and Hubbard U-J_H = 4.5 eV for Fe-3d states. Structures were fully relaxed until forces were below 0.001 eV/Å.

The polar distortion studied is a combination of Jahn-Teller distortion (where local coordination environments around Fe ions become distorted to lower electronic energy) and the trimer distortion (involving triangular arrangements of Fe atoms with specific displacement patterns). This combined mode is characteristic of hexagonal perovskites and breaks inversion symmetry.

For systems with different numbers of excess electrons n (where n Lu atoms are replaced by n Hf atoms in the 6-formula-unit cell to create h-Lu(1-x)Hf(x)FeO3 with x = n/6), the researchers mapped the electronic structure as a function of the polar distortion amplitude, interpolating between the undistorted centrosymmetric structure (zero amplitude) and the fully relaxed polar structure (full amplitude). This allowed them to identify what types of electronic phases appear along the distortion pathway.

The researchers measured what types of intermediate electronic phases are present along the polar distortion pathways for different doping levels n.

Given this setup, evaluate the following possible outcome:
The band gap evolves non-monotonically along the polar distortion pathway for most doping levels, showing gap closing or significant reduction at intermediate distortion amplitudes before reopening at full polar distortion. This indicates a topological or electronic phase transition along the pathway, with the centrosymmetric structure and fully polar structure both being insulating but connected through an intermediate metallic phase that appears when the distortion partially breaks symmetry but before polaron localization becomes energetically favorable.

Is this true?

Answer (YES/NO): NO